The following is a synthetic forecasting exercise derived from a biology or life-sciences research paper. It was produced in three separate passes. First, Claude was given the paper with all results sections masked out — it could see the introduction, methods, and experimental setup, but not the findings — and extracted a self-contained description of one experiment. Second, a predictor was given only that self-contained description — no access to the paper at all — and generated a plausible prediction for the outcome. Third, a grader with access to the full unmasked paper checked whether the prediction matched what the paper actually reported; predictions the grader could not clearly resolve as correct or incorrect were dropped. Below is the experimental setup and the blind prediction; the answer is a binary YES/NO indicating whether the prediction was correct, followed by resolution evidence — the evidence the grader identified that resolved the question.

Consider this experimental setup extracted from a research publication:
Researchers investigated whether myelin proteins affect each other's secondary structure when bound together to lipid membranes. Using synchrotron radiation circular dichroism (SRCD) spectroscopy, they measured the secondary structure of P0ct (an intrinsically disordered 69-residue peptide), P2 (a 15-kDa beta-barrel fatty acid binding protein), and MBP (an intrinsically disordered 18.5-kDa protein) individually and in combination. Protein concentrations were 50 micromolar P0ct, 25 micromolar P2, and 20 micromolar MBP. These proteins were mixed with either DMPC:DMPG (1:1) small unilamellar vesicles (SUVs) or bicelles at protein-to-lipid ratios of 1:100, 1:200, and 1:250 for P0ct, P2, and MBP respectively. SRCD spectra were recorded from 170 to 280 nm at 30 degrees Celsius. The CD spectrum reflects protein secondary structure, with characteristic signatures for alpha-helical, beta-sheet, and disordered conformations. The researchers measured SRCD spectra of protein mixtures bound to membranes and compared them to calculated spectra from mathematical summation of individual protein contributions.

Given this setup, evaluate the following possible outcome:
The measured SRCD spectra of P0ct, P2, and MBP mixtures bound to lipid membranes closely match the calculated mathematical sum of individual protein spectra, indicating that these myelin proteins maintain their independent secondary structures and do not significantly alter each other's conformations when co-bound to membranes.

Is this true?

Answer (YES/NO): YES